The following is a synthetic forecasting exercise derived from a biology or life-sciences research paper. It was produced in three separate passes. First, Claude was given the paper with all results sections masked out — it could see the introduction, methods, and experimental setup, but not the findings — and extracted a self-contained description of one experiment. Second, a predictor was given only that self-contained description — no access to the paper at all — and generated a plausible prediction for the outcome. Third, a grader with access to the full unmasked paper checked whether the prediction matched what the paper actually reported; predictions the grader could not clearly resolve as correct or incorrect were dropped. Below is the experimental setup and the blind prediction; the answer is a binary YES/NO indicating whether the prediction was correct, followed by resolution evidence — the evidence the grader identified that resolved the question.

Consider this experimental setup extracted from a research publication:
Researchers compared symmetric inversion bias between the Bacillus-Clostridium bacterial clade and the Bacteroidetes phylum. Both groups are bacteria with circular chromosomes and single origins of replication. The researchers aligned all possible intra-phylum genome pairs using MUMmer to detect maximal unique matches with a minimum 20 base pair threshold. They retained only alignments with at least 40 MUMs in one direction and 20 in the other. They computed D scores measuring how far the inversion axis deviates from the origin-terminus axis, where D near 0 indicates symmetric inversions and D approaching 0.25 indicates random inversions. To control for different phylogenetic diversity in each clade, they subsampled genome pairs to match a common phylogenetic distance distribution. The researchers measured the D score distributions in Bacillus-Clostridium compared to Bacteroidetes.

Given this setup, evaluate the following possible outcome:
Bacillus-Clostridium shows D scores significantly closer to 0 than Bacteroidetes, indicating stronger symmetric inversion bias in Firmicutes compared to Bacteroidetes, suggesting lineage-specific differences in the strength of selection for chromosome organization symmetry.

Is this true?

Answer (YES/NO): YES